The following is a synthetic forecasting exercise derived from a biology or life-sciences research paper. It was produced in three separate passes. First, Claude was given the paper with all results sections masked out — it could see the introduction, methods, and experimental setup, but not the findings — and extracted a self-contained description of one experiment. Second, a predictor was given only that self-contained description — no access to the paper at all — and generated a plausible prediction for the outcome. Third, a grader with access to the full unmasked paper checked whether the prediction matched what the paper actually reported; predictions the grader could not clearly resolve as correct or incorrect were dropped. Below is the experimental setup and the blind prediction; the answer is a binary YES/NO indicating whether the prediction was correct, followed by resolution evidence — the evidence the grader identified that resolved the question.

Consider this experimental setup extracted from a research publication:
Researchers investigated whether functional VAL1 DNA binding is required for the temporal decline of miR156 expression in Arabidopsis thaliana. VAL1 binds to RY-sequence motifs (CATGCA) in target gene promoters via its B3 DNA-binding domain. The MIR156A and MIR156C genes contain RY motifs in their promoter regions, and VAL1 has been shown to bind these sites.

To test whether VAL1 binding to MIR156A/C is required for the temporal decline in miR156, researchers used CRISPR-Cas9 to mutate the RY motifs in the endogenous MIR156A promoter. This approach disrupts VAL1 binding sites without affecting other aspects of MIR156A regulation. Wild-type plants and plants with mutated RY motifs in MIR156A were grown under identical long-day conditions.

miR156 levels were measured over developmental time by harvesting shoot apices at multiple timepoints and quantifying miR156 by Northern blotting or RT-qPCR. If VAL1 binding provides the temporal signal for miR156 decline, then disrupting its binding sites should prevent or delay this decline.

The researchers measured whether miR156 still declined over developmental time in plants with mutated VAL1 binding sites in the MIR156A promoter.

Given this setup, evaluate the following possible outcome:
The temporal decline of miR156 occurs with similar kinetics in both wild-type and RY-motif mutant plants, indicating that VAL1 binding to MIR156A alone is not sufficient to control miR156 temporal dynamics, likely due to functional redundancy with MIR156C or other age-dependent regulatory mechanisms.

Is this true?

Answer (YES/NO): YES